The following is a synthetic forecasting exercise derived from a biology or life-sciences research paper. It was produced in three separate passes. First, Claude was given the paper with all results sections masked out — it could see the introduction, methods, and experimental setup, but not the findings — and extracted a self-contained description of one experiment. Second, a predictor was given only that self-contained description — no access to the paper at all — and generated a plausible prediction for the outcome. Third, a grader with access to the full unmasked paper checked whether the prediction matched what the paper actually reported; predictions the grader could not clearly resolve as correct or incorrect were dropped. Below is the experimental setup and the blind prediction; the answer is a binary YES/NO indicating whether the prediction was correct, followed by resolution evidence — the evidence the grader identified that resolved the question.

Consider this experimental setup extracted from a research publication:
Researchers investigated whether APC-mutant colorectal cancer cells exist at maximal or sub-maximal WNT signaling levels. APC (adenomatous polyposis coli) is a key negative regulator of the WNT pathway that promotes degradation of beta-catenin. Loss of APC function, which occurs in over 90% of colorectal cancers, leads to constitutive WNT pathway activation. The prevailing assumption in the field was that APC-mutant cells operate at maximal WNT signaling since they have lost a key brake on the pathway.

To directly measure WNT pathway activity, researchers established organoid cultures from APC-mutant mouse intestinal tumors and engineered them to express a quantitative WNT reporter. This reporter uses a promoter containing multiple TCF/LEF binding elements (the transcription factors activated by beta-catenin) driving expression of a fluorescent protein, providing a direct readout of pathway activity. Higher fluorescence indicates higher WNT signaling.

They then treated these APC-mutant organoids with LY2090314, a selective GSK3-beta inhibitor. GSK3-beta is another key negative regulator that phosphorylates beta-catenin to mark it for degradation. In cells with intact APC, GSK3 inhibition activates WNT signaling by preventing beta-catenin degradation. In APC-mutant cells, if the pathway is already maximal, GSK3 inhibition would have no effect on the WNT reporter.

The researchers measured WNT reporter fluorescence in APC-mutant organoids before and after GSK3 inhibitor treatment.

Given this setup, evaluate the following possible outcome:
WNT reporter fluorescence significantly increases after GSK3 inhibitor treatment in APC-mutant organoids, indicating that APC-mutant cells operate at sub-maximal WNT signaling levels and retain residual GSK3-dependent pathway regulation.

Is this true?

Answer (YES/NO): YES